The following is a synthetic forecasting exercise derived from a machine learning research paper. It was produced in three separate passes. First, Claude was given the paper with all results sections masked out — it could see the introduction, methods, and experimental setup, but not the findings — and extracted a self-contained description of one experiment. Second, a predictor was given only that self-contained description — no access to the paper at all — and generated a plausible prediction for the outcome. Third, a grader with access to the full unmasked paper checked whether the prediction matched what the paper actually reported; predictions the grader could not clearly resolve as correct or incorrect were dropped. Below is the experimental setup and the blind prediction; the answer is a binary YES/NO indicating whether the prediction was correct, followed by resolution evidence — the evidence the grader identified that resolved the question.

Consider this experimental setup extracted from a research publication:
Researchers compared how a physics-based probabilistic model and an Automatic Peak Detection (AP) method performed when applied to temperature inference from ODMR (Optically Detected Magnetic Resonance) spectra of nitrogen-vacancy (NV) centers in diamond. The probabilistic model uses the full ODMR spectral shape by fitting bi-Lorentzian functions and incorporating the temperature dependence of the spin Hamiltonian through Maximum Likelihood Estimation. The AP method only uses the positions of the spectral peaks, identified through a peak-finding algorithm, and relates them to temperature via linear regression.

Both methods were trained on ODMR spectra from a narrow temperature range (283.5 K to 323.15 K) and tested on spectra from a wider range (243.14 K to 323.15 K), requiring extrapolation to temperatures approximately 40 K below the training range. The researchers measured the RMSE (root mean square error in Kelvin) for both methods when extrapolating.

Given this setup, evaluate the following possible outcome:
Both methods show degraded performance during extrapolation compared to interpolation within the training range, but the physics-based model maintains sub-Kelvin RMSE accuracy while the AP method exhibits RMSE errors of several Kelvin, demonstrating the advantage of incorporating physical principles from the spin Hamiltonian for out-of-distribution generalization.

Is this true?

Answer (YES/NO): NO